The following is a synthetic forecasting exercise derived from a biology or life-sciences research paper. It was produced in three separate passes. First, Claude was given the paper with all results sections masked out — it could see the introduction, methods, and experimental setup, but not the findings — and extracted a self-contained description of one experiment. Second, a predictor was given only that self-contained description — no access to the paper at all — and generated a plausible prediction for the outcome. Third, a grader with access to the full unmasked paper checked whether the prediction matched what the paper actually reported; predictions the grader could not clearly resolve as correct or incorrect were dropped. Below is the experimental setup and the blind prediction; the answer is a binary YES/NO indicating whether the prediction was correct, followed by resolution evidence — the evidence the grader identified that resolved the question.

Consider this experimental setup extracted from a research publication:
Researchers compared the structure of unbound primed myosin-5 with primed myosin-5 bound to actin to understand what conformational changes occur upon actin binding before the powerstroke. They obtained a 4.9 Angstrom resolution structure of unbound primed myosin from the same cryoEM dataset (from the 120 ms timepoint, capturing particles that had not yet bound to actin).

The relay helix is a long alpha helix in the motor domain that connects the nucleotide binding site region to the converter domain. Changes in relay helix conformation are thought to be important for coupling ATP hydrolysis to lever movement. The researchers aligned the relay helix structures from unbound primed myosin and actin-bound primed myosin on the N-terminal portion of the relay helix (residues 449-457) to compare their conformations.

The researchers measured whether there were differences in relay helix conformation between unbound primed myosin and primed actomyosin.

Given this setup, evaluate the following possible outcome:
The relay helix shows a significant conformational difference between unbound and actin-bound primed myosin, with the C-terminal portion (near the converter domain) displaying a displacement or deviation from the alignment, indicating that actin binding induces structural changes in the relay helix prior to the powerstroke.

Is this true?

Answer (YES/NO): YES